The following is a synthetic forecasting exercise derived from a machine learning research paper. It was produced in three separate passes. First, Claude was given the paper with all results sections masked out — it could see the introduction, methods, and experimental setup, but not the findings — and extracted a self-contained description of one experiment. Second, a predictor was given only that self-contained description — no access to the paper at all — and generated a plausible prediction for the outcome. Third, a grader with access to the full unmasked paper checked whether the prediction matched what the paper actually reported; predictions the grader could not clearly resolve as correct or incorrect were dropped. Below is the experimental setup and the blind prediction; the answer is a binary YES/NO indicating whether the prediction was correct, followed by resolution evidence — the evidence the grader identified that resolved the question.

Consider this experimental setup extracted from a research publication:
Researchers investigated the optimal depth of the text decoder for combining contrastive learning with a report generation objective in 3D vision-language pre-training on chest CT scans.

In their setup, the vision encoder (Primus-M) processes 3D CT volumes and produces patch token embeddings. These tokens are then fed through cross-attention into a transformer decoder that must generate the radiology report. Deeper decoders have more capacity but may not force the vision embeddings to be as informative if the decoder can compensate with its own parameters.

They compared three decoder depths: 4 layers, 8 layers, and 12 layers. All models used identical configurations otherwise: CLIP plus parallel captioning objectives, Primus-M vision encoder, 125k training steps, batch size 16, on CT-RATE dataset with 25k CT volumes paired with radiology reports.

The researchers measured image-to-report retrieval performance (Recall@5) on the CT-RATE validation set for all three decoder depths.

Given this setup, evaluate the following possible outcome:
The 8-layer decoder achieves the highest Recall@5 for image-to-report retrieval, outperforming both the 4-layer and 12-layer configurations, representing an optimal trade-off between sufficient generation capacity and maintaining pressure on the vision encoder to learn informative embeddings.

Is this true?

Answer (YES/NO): NO